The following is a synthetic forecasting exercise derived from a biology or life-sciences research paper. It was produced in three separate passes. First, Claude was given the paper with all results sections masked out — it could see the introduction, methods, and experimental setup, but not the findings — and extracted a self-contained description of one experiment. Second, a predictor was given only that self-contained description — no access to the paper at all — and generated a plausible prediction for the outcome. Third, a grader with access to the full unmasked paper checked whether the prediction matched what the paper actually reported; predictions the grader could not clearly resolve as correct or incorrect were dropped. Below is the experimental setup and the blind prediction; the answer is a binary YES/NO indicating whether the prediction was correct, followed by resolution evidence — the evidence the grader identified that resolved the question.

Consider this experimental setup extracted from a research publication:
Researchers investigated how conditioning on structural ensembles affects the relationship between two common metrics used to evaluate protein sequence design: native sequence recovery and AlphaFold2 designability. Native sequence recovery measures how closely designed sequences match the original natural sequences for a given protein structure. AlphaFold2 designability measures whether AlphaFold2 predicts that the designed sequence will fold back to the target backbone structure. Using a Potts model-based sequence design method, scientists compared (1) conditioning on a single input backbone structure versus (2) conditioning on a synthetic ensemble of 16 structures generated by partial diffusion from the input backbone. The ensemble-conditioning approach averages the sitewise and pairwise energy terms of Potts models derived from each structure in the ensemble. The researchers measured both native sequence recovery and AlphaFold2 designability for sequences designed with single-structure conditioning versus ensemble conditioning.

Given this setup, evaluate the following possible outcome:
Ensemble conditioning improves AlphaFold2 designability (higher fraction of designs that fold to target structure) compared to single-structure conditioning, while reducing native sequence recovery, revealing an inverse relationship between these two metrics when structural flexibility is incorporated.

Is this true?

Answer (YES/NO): YES